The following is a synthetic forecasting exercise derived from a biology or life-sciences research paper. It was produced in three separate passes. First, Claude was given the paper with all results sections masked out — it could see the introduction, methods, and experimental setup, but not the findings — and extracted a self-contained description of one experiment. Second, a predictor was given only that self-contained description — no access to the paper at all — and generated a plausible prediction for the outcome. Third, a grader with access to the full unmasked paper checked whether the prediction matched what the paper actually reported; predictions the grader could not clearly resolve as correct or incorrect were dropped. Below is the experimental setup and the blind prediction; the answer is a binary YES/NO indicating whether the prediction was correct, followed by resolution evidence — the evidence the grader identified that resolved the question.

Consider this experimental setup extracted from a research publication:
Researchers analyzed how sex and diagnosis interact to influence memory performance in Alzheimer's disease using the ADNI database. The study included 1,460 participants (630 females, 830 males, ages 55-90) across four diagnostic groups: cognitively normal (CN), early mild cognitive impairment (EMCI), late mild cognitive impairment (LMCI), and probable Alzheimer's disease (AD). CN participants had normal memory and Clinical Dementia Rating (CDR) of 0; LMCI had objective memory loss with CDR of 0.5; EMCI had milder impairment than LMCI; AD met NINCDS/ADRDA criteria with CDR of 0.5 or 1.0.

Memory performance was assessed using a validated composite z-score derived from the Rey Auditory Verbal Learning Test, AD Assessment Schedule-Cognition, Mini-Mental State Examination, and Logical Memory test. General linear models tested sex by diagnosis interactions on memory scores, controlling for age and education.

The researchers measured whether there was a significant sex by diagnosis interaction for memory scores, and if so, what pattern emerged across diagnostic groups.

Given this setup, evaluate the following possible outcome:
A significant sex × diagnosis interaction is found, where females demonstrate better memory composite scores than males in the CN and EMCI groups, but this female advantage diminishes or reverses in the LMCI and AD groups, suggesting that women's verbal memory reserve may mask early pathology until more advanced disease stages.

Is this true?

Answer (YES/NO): NO